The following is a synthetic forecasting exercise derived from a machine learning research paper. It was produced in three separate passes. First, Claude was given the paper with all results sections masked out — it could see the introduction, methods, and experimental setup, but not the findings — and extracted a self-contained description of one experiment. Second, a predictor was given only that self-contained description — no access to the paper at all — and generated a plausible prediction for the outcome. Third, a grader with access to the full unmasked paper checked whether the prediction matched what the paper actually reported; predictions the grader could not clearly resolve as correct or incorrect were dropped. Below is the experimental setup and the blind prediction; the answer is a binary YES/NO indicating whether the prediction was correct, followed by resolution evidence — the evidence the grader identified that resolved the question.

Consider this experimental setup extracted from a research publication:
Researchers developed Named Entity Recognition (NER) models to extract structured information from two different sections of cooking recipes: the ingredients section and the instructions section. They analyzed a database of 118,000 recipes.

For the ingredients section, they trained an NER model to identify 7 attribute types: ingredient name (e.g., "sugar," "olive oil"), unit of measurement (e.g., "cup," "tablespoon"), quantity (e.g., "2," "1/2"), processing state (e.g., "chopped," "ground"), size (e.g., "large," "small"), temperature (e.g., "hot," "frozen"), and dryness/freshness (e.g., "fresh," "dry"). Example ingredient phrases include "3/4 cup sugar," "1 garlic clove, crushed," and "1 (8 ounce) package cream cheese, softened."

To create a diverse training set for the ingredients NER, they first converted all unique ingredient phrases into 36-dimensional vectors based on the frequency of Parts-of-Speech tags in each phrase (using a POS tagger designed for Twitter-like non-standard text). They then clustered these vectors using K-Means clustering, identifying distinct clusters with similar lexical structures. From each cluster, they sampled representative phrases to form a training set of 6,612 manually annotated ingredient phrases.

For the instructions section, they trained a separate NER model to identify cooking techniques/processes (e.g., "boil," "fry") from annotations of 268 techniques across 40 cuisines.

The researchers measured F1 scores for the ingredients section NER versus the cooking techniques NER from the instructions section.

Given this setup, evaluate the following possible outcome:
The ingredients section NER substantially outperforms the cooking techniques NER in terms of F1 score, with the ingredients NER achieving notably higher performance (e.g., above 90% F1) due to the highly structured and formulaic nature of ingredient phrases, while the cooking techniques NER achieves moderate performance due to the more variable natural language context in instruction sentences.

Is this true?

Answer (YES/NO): YES